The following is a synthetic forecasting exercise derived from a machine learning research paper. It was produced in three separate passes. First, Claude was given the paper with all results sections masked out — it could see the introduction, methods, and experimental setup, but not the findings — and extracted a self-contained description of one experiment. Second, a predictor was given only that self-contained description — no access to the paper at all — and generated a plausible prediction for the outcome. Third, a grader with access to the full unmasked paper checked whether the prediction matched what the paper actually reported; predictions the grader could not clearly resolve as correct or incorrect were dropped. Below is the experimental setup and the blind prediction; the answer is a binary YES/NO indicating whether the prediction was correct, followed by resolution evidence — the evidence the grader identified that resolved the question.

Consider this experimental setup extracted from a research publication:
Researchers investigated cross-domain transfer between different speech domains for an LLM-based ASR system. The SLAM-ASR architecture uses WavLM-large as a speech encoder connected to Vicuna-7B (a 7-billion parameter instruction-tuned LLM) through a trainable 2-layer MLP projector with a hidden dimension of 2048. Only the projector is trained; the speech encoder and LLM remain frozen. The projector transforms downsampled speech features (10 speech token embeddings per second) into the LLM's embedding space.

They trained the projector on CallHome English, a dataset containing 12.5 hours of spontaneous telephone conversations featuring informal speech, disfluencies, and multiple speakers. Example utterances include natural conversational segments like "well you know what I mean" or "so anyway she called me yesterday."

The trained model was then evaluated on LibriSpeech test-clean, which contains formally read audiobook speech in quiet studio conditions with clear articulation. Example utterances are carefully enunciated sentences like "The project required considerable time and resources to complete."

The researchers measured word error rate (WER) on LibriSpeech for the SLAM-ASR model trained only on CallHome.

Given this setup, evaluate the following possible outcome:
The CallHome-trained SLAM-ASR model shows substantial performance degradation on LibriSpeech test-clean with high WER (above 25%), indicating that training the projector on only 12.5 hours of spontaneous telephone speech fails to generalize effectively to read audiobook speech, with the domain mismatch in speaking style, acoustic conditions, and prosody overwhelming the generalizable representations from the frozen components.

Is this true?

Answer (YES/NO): YES